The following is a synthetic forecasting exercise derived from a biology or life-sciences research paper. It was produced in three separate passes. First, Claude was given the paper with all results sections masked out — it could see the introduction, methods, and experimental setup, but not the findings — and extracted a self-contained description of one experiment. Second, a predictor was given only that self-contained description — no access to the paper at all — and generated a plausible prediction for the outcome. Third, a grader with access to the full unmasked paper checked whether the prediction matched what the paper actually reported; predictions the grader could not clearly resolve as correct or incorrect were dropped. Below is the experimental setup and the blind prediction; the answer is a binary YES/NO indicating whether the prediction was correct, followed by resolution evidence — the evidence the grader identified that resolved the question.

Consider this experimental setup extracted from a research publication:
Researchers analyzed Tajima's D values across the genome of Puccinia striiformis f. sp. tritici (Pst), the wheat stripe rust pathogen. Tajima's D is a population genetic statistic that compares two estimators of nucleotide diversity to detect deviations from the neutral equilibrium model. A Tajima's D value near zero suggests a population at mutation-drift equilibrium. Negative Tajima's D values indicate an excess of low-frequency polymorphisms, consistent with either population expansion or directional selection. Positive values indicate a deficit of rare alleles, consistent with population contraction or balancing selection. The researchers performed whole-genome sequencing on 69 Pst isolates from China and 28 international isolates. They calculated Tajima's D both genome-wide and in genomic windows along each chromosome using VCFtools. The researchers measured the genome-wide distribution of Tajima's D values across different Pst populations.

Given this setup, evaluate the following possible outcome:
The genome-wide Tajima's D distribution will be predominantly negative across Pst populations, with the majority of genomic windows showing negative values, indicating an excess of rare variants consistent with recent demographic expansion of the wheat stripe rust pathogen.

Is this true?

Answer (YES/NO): NO